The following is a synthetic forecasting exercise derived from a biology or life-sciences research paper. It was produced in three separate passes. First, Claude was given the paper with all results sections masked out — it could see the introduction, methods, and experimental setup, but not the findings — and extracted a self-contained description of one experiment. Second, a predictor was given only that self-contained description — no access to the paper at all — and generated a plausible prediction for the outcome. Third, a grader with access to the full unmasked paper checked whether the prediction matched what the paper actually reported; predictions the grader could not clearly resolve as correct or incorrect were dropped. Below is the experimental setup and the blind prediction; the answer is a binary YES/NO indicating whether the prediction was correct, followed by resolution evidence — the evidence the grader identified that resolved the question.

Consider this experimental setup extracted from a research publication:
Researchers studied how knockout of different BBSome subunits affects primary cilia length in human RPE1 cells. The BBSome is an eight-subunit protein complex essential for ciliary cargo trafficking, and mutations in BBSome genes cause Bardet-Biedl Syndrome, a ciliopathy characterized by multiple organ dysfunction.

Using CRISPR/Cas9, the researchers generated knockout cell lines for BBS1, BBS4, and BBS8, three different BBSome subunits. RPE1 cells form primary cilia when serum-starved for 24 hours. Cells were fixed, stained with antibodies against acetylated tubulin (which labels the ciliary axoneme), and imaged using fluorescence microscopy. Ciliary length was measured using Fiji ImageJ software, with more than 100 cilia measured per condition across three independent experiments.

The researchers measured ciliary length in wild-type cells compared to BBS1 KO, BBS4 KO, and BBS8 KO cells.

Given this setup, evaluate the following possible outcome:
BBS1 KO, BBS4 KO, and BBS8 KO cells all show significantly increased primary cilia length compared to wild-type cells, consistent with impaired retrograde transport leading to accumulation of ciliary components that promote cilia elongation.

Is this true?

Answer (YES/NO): NO